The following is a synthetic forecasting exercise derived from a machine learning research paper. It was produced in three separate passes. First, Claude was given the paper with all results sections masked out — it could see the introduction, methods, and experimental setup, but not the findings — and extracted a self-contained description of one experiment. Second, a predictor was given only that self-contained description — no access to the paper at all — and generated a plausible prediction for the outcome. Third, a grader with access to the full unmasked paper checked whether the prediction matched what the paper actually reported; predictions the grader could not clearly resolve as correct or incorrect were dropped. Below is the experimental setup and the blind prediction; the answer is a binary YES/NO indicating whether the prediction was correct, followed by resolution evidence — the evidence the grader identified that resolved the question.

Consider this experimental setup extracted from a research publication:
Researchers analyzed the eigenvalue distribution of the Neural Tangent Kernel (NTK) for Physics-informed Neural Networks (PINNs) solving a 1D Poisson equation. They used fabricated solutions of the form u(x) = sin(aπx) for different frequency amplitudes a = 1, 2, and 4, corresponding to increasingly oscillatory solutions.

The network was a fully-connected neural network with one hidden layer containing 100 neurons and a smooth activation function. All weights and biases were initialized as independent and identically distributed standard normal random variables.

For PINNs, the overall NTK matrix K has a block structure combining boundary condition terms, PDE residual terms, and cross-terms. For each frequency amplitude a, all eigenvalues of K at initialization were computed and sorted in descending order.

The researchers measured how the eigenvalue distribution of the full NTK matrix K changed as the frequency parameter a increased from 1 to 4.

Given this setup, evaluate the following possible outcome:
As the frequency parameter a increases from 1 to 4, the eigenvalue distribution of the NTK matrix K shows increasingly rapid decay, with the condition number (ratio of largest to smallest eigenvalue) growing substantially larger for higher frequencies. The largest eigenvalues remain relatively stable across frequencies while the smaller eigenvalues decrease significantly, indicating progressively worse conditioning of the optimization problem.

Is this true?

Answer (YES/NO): NO